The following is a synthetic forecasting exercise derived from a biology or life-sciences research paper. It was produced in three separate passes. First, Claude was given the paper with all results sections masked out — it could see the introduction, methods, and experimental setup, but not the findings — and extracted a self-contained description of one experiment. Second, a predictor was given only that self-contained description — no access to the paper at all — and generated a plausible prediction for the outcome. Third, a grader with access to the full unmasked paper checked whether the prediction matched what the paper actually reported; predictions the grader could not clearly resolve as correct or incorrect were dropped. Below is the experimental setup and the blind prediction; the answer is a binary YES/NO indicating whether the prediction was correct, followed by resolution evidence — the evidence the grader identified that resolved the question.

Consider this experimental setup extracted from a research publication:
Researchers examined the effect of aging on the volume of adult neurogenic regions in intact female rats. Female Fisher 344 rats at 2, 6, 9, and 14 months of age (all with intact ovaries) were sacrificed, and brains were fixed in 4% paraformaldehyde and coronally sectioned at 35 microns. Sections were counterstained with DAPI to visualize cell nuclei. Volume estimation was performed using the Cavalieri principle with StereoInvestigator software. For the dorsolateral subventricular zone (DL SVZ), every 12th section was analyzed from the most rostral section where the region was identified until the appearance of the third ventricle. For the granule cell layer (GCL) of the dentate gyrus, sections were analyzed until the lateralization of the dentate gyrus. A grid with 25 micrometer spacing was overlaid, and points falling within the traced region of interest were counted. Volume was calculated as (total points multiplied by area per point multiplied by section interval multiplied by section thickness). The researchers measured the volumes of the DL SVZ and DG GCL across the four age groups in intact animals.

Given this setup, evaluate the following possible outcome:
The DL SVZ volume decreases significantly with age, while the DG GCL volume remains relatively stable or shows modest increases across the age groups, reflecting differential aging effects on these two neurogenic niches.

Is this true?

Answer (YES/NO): YES